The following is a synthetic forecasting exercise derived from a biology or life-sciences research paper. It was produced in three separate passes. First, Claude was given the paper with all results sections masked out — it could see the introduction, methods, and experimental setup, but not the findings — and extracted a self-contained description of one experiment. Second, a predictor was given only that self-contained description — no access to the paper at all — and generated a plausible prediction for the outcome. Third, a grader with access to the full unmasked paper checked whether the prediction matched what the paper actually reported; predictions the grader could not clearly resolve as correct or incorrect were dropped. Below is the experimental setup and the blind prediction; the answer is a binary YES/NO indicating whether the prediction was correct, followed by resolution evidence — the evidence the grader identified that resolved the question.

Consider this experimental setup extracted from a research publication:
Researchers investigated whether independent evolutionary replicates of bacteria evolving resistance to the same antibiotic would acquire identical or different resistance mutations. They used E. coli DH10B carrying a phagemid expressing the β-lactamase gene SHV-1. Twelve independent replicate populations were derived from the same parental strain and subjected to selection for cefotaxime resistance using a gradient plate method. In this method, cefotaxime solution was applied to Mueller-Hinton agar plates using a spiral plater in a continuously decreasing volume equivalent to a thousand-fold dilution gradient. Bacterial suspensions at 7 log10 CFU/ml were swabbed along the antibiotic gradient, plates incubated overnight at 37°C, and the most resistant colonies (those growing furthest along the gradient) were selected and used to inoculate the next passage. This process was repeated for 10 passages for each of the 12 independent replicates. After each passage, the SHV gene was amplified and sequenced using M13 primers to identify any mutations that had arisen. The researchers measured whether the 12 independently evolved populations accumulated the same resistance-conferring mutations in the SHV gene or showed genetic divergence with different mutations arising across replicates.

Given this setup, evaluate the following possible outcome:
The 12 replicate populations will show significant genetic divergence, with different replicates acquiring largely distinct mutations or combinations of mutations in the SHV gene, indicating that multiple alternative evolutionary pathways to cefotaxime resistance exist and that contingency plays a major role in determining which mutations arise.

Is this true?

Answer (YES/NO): YES